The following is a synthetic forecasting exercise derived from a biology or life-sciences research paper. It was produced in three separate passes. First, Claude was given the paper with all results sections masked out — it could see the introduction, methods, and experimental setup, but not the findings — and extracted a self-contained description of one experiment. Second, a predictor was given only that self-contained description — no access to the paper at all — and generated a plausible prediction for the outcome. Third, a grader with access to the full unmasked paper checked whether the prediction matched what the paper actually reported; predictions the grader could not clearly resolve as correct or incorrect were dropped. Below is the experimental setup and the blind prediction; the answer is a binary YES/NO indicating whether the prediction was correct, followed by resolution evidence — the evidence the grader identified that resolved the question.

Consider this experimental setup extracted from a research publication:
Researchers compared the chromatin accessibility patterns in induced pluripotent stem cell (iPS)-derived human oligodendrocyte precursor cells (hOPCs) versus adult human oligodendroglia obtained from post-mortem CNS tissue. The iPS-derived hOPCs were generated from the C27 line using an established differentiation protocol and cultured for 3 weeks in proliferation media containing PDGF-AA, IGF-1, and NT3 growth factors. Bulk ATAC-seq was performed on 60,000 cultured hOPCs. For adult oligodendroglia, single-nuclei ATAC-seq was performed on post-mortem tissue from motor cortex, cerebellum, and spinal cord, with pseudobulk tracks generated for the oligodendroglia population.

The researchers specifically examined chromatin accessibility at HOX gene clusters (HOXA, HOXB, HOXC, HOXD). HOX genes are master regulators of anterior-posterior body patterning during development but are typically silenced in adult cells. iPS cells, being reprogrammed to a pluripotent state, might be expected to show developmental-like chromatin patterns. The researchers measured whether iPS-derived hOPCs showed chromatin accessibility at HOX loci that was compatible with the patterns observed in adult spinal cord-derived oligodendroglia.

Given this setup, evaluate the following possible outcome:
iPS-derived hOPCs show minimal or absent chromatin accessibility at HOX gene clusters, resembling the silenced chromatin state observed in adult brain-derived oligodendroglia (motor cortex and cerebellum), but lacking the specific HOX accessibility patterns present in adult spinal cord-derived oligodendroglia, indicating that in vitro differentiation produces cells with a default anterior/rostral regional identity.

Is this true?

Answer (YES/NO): NO